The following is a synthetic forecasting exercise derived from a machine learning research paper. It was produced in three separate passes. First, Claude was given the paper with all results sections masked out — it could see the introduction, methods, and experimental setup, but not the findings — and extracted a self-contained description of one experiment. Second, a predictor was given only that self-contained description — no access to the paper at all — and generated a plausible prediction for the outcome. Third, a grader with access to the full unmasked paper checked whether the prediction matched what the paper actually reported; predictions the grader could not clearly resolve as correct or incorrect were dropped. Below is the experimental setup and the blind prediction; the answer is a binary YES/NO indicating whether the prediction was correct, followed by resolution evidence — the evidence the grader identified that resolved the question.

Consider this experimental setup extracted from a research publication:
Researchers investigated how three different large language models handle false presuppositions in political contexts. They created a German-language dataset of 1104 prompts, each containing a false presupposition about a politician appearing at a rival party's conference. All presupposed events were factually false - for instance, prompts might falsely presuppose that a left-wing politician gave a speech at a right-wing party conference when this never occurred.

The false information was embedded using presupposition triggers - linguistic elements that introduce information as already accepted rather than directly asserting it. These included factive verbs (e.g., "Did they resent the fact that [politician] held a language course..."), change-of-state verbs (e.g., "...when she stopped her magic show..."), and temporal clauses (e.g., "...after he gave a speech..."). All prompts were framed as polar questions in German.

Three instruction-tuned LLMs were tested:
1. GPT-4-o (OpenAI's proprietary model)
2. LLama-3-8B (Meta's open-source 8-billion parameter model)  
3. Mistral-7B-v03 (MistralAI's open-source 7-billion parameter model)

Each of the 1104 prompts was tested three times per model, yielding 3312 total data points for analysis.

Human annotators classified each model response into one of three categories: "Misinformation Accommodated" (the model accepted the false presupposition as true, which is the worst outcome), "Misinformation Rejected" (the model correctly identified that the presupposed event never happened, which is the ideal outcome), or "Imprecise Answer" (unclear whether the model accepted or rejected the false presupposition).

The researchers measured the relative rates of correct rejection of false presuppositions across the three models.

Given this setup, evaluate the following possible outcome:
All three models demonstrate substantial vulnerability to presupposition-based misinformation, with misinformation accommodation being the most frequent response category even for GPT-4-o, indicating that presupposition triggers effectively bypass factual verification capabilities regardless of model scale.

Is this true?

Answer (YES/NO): NO